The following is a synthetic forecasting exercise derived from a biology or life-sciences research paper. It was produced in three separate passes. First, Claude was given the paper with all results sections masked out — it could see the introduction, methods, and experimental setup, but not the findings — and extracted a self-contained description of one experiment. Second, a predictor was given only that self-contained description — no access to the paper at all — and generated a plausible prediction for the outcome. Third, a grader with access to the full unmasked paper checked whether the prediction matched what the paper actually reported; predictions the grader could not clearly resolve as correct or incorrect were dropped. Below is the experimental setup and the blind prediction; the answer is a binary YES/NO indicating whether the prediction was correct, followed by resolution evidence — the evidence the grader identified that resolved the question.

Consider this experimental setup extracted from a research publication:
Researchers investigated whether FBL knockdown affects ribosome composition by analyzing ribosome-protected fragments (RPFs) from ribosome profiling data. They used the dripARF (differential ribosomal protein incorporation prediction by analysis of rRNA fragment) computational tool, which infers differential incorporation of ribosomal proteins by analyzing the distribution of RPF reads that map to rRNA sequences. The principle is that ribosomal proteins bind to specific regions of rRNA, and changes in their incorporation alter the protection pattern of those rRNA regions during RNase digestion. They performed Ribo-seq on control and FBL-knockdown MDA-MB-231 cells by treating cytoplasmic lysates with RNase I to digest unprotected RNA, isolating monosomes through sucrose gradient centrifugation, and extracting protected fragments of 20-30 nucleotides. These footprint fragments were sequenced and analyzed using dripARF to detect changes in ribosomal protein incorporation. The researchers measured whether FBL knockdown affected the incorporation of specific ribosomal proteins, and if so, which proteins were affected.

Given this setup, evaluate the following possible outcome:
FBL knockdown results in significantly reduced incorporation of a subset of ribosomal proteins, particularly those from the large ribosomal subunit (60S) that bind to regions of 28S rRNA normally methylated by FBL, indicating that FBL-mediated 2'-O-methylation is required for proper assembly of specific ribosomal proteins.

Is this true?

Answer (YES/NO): NO